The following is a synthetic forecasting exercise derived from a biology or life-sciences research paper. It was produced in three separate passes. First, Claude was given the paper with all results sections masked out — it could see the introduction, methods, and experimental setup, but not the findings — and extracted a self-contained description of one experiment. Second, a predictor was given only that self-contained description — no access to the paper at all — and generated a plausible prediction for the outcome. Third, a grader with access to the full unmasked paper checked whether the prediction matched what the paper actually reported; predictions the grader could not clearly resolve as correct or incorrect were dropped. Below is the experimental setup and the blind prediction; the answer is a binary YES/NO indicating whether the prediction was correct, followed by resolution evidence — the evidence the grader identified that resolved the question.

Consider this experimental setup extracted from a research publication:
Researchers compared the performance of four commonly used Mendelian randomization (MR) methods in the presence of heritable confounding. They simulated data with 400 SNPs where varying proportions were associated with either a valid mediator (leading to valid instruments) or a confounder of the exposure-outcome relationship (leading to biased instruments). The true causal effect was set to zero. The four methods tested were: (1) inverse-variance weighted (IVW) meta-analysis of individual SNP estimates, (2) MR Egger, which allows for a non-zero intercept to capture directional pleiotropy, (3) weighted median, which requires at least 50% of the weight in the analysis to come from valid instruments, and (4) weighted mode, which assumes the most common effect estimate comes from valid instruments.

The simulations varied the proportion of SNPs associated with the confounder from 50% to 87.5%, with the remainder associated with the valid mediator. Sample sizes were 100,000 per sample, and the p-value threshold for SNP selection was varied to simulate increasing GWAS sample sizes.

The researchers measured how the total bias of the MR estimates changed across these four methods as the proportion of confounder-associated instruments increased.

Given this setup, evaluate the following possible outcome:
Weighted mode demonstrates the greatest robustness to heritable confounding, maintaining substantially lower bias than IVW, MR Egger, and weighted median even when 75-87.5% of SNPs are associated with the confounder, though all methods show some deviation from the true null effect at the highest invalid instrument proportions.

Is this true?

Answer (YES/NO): NO